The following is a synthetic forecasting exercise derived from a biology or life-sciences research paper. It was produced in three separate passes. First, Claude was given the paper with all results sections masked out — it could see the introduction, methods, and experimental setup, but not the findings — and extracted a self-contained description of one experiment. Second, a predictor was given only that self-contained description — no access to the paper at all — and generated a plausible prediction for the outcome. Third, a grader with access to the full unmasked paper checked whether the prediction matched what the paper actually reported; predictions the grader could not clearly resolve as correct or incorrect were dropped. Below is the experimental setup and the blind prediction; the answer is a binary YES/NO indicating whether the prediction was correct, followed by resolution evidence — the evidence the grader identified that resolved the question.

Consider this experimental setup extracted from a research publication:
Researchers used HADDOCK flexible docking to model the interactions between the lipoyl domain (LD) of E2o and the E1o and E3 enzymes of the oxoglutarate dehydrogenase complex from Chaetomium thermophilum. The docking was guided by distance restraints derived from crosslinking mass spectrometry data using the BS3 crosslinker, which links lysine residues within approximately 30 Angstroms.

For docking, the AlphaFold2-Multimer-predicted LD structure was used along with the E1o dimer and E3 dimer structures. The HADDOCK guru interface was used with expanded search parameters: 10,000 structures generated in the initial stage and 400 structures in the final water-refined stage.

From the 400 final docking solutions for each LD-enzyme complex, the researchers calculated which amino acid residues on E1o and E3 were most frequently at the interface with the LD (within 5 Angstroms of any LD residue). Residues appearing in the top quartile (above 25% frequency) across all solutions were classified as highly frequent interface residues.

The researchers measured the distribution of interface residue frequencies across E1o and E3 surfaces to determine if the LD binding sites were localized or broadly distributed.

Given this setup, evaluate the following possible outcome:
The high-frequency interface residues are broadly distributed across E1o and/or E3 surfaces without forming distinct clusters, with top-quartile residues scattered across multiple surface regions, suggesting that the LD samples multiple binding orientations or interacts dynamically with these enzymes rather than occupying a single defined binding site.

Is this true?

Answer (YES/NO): NO